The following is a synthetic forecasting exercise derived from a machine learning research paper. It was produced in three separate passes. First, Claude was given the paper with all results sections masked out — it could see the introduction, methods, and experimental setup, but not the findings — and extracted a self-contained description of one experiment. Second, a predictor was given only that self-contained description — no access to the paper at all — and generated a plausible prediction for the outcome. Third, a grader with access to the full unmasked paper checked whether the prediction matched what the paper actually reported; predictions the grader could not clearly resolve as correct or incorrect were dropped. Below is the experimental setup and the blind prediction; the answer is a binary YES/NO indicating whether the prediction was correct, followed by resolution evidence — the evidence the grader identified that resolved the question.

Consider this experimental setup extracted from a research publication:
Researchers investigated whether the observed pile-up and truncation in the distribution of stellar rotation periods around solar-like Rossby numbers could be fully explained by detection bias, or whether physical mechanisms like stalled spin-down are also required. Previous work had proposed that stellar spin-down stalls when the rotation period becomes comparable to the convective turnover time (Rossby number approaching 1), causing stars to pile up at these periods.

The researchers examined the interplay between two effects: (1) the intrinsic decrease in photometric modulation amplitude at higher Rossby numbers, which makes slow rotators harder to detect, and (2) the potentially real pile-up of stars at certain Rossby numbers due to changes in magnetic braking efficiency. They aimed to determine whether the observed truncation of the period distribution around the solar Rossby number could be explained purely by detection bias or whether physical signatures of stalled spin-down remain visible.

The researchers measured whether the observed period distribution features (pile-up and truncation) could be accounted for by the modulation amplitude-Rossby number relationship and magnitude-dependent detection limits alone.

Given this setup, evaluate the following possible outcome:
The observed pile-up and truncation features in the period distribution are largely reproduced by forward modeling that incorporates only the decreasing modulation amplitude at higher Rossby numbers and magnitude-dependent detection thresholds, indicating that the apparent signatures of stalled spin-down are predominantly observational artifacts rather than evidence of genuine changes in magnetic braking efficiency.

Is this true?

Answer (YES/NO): NO